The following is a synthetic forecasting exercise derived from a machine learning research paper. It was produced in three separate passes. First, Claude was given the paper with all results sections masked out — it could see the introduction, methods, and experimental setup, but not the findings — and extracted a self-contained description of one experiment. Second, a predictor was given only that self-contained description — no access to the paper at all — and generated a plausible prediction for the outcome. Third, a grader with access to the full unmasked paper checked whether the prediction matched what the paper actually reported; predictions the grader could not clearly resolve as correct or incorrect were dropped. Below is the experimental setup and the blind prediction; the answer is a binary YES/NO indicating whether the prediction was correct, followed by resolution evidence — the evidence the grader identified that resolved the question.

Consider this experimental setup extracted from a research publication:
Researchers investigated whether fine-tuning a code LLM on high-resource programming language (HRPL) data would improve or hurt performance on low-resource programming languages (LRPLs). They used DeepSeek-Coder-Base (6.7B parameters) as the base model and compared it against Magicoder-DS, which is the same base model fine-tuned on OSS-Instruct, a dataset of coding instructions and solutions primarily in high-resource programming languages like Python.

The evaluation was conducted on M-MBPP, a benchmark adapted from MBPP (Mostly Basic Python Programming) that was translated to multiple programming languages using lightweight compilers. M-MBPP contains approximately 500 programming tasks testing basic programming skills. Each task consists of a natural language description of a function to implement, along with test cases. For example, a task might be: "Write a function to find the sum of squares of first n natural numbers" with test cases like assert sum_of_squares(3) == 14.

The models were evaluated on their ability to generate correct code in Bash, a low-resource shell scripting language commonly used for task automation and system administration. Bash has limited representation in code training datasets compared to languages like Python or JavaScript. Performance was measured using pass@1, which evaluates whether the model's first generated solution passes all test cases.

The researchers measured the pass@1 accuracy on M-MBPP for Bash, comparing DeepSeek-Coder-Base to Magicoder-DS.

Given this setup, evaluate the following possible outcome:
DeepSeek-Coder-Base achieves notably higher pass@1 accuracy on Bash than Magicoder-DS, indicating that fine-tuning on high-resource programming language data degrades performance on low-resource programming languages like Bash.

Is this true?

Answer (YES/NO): NO